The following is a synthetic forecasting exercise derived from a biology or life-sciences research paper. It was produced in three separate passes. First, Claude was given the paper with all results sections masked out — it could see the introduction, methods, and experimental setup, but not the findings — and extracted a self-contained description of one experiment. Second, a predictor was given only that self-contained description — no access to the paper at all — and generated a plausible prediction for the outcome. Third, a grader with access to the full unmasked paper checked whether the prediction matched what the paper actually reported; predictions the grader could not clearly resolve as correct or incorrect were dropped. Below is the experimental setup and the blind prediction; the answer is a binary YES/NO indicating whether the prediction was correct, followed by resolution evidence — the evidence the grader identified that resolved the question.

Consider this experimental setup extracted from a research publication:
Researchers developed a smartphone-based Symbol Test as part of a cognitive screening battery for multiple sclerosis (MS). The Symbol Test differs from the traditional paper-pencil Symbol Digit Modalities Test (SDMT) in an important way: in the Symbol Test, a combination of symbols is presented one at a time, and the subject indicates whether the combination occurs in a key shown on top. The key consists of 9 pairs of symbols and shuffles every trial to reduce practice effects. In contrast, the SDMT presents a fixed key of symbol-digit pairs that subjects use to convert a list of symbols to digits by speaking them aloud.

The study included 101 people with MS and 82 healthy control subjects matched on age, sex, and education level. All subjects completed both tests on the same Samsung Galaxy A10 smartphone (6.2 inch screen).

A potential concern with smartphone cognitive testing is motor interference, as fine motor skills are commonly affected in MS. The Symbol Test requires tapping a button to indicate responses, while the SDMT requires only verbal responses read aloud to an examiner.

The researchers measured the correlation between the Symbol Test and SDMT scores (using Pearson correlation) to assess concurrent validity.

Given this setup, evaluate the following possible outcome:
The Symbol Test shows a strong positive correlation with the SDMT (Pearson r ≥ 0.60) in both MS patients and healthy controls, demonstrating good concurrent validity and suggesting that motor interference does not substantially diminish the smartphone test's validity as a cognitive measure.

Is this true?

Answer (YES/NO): YES